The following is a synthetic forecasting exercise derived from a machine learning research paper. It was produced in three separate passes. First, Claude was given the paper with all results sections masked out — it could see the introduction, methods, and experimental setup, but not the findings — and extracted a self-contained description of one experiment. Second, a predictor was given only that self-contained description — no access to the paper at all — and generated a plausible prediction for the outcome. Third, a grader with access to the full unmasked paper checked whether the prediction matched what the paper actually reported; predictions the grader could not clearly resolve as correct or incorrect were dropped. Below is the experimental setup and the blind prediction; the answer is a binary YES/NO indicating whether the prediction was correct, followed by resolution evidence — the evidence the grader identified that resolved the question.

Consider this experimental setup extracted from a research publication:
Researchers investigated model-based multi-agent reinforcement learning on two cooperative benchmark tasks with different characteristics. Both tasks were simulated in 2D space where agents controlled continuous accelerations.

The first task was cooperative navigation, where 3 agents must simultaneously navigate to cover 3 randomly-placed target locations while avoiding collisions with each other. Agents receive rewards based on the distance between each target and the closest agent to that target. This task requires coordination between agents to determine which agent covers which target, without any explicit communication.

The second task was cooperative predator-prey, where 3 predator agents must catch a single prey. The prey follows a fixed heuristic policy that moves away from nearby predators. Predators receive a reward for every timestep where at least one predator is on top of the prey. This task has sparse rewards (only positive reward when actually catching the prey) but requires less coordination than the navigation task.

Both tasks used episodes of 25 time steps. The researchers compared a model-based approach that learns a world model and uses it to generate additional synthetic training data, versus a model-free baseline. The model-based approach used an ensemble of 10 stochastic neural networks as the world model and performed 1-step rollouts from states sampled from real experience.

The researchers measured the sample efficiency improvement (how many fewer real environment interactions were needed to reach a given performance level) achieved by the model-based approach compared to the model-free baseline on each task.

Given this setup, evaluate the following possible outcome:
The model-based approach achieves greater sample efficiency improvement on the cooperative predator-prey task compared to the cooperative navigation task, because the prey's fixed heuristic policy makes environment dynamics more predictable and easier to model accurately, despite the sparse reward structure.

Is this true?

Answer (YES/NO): NO